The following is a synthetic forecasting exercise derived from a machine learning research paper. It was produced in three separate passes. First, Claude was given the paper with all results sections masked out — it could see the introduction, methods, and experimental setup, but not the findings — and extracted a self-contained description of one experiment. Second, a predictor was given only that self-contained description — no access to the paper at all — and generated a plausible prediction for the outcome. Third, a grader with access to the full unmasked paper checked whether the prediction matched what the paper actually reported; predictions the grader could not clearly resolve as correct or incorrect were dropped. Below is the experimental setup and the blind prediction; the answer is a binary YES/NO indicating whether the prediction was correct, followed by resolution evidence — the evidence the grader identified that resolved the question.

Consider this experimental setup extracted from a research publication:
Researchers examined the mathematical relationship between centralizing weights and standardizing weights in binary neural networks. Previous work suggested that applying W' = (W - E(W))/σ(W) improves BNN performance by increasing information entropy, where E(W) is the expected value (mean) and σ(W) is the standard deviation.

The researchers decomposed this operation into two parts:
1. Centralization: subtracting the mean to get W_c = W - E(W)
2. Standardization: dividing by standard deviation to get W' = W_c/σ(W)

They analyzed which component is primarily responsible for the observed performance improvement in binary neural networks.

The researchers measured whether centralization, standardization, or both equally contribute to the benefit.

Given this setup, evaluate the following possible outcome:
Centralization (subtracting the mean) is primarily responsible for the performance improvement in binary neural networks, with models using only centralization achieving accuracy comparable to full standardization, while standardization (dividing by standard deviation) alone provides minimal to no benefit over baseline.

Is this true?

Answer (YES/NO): NO